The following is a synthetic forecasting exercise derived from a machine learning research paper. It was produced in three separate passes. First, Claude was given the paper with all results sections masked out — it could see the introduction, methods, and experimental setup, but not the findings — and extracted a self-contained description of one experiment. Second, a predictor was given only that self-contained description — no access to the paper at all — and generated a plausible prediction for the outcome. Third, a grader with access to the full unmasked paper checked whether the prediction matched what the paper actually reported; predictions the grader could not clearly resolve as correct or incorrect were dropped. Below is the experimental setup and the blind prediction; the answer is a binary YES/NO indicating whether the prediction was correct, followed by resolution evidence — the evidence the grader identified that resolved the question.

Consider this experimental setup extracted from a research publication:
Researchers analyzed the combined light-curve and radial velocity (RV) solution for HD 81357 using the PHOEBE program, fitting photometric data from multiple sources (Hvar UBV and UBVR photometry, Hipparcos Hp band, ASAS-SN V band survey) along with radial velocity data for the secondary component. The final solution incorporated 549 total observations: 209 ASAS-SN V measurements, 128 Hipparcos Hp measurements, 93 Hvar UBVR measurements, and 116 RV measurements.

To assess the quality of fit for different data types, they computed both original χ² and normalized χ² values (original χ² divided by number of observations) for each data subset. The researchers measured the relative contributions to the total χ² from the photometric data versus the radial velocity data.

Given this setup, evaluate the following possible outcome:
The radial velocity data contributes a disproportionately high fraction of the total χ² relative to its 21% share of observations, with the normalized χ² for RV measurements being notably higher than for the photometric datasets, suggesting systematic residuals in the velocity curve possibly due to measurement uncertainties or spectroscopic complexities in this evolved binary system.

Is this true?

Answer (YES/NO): YES